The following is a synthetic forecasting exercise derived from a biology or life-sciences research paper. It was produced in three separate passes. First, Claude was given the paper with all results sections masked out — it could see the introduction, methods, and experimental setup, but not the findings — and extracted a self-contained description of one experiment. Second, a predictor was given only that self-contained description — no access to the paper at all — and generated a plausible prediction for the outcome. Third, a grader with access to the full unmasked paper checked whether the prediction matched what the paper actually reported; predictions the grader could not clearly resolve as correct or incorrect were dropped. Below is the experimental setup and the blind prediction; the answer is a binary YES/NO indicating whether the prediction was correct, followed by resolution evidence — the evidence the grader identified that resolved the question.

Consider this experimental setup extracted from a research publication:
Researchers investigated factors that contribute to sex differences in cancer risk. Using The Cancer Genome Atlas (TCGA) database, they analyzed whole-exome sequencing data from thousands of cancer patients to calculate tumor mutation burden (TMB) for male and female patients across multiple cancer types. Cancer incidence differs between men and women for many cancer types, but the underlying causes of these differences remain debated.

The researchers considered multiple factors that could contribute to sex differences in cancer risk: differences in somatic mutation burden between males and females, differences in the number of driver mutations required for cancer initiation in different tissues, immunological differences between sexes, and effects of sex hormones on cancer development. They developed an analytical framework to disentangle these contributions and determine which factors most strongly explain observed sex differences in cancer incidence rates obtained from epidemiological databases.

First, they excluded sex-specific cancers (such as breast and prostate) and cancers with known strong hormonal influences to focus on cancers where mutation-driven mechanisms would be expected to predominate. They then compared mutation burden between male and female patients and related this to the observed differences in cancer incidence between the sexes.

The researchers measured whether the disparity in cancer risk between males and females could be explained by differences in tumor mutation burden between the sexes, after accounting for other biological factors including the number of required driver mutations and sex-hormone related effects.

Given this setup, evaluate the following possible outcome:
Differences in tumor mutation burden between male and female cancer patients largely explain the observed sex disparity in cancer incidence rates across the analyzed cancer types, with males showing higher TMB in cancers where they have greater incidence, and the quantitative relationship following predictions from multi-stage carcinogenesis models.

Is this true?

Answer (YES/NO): NO